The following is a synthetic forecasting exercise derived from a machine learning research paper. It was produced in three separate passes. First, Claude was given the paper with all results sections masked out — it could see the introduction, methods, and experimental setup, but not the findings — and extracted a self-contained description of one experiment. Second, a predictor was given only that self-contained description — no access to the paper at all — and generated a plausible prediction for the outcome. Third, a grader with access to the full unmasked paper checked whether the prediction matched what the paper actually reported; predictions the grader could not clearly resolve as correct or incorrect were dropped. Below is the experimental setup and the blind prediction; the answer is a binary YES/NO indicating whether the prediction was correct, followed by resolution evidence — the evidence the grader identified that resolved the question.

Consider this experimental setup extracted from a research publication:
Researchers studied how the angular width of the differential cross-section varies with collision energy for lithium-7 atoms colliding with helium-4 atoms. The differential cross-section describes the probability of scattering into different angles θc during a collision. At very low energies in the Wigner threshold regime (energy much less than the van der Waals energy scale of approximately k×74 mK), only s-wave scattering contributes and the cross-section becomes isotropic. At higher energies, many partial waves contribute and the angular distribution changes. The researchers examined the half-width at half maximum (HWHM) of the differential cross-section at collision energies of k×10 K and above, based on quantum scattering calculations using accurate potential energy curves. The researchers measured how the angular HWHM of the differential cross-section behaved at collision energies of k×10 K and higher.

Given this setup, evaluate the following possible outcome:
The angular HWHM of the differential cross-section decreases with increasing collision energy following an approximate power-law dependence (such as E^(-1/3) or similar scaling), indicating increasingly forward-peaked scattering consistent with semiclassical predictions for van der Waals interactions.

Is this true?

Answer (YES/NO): YES